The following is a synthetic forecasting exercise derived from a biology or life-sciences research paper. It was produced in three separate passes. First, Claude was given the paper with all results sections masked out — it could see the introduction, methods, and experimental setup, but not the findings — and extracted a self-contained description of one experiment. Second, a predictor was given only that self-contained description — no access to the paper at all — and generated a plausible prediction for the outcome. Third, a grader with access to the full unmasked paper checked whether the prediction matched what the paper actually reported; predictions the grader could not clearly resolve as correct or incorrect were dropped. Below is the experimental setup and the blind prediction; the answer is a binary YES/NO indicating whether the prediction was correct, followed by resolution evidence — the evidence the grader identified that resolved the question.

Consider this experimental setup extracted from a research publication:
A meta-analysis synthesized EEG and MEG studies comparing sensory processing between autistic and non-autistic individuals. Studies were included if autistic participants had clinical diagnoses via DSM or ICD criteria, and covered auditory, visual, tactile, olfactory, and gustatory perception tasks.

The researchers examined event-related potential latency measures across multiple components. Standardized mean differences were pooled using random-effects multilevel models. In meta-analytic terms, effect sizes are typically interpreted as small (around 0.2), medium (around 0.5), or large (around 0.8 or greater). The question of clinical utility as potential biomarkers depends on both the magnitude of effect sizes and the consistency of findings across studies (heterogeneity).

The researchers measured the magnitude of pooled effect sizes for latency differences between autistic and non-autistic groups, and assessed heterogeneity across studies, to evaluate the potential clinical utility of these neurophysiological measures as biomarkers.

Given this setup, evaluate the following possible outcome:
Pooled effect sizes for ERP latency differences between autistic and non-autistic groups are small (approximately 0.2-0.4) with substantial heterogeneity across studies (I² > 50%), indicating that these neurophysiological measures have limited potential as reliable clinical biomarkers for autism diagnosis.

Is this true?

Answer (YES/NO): YES